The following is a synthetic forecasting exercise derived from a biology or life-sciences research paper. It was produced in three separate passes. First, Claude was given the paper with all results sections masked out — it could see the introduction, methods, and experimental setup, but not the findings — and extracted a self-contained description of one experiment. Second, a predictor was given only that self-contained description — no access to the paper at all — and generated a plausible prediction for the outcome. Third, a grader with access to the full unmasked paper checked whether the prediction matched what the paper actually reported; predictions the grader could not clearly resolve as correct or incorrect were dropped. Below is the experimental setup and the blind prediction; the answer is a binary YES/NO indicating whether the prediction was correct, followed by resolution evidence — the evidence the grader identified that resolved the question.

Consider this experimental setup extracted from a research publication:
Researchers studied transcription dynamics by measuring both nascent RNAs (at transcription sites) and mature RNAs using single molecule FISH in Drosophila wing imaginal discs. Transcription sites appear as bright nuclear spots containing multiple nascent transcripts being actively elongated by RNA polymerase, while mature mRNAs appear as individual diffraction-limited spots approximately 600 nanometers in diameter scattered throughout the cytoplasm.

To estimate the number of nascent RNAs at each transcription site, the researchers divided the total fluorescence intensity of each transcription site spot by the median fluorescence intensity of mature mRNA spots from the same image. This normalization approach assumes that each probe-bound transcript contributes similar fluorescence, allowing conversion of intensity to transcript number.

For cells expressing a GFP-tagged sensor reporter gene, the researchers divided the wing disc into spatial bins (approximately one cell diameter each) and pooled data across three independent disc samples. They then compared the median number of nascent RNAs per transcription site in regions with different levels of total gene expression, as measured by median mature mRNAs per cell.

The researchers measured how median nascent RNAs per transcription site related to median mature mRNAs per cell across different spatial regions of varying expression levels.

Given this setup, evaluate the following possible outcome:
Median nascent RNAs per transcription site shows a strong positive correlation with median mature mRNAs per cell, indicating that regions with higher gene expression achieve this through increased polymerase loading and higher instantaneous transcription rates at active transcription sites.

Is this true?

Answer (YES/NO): NO